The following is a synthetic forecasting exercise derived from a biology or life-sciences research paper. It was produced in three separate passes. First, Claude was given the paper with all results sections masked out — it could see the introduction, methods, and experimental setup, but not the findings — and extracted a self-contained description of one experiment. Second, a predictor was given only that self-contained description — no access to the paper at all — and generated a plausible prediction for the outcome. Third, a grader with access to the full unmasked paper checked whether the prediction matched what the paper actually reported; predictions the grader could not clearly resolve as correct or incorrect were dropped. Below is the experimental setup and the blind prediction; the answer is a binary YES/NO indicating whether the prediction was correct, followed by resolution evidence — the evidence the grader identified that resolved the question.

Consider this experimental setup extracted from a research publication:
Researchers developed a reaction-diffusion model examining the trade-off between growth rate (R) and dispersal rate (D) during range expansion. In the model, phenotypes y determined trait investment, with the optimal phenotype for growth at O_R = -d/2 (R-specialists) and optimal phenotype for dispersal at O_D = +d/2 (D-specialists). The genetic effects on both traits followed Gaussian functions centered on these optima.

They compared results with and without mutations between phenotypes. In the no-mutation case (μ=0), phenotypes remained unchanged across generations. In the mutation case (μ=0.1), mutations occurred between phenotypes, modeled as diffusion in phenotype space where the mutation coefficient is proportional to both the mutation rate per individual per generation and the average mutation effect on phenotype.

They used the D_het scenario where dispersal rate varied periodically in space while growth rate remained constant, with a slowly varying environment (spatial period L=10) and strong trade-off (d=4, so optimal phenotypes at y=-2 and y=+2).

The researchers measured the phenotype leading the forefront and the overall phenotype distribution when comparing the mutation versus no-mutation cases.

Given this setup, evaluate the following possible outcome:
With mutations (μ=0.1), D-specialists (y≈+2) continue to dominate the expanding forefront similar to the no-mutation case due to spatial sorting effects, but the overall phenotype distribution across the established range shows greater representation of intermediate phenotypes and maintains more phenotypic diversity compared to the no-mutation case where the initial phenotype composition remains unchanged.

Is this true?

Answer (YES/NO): NO